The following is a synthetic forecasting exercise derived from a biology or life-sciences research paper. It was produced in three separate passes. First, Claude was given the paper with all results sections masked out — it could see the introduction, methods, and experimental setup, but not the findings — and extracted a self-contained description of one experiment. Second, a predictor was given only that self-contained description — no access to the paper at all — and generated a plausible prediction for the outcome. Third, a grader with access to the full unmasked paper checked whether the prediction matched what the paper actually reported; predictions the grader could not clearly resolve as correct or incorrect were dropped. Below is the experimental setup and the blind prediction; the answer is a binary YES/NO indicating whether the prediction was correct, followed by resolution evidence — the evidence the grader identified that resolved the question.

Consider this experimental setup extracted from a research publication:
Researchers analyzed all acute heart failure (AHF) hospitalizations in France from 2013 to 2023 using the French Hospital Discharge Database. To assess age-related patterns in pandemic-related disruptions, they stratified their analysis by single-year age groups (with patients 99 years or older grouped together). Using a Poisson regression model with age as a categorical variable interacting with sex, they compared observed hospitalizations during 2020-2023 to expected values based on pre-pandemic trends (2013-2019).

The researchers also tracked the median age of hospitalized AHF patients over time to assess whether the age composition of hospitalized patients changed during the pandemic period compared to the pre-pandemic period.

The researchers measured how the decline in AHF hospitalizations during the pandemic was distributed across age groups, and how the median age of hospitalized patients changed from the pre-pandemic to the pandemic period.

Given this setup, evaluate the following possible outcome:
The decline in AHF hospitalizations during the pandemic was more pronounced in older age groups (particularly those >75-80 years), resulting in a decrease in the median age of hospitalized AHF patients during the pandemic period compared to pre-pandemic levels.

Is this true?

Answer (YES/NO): YES